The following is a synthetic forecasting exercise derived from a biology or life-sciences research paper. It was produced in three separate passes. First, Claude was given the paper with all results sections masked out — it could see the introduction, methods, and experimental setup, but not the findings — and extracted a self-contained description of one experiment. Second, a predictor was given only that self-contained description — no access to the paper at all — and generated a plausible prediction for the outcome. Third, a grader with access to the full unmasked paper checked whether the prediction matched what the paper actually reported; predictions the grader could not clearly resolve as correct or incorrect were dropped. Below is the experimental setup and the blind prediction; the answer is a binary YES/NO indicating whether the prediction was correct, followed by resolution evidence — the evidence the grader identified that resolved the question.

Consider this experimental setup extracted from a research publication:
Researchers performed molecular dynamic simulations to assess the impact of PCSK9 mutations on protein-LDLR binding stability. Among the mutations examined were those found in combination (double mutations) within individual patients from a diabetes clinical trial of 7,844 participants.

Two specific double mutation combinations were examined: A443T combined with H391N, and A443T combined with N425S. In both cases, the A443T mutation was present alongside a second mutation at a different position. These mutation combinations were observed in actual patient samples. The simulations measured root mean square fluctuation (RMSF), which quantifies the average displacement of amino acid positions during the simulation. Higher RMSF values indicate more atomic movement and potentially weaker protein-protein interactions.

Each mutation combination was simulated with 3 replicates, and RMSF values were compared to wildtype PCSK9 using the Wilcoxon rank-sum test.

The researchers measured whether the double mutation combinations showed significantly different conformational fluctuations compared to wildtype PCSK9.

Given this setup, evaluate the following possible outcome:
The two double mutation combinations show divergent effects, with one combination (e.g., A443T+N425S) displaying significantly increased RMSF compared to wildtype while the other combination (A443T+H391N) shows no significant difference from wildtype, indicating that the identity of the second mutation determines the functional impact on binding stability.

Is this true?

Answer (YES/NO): NO